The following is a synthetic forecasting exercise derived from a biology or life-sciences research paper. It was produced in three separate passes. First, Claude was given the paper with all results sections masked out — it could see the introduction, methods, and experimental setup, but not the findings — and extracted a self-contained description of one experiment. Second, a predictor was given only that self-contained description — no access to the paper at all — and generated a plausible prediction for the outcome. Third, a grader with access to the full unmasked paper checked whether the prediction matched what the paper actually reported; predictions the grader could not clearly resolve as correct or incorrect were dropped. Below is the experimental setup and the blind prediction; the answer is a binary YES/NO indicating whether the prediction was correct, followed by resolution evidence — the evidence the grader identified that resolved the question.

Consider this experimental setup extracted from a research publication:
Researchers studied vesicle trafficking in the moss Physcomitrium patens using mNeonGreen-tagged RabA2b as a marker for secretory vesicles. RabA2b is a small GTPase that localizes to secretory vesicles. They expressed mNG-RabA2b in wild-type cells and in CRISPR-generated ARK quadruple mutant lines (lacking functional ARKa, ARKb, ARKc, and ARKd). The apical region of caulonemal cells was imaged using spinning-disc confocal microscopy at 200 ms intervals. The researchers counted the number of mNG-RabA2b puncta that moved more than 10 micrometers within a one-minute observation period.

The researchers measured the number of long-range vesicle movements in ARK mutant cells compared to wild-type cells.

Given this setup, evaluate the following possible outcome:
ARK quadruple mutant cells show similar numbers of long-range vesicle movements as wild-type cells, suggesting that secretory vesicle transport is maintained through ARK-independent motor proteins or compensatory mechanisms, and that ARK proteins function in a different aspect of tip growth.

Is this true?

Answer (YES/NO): NO